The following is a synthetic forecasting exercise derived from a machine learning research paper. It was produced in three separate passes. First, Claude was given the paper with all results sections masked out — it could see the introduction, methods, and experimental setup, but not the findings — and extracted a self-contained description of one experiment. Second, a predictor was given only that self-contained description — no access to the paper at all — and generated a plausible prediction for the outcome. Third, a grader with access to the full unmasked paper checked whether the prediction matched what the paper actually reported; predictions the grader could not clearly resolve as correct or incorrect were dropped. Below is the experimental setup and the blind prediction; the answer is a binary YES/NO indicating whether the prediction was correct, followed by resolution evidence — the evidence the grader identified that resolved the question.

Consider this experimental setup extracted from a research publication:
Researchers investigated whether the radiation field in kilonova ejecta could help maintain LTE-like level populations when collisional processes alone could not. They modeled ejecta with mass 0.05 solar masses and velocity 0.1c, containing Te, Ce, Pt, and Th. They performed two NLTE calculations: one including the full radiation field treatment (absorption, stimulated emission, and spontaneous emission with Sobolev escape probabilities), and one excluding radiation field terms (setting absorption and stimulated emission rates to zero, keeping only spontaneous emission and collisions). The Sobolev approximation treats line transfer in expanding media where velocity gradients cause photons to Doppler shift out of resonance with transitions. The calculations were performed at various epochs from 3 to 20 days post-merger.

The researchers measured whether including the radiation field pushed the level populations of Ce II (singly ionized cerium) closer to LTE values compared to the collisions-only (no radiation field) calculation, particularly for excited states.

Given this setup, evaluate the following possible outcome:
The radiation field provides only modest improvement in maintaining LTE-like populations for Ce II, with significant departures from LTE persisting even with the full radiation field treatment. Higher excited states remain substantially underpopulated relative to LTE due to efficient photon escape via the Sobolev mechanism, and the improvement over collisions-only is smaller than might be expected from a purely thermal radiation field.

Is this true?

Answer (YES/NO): NO